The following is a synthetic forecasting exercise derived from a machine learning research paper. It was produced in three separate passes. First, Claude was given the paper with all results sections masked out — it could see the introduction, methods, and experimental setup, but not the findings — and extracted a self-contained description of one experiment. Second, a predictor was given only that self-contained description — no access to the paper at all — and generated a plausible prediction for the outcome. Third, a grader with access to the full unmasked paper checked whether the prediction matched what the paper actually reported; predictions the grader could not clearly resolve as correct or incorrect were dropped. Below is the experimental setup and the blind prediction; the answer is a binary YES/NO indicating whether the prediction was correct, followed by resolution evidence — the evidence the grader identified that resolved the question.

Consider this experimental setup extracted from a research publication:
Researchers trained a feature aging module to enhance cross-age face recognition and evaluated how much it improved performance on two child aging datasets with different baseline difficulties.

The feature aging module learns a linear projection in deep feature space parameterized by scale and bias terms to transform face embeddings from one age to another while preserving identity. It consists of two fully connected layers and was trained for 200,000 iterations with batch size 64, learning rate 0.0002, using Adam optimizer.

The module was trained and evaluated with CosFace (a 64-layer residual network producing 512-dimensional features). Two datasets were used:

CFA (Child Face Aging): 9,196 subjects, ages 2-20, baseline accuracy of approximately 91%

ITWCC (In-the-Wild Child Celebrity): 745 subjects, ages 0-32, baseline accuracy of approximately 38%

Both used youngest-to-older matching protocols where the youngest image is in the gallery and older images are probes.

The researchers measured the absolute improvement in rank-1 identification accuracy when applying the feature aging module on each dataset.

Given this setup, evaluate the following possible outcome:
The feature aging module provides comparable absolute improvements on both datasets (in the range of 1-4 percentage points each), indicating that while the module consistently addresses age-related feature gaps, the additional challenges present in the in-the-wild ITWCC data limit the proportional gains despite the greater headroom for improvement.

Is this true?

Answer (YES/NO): NO